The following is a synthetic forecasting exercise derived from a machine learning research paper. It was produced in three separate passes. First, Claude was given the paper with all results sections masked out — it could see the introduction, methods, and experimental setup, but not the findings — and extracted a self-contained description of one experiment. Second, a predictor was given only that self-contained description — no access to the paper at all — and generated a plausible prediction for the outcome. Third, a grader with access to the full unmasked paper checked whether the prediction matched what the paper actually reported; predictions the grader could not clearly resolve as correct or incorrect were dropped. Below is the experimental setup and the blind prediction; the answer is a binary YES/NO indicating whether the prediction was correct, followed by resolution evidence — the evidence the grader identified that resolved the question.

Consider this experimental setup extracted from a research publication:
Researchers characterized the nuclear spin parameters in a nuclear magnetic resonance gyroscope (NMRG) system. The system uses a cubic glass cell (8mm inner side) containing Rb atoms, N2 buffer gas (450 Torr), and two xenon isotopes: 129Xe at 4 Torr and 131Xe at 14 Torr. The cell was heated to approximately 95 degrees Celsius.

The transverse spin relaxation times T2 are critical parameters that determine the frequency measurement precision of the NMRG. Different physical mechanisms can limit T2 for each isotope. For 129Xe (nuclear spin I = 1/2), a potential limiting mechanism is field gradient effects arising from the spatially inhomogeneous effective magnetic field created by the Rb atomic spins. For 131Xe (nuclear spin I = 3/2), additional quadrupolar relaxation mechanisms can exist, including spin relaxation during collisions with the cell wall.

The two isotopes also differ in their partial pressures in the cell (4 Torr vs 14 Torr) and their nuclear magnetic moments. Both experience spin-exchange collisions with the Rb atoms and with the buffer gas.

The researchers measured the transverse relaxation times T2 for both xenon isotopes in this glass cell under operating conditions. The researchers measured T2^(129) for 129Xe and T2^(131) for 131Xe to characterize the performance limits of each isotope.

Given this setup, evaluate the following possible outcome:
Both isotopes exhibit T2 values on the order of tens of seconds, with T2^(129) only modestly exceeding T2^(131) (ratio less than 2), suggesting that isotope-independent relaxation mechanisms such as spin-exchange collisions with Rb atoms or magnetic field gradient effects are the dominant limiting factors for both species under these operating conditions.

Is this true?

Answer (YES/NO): NO